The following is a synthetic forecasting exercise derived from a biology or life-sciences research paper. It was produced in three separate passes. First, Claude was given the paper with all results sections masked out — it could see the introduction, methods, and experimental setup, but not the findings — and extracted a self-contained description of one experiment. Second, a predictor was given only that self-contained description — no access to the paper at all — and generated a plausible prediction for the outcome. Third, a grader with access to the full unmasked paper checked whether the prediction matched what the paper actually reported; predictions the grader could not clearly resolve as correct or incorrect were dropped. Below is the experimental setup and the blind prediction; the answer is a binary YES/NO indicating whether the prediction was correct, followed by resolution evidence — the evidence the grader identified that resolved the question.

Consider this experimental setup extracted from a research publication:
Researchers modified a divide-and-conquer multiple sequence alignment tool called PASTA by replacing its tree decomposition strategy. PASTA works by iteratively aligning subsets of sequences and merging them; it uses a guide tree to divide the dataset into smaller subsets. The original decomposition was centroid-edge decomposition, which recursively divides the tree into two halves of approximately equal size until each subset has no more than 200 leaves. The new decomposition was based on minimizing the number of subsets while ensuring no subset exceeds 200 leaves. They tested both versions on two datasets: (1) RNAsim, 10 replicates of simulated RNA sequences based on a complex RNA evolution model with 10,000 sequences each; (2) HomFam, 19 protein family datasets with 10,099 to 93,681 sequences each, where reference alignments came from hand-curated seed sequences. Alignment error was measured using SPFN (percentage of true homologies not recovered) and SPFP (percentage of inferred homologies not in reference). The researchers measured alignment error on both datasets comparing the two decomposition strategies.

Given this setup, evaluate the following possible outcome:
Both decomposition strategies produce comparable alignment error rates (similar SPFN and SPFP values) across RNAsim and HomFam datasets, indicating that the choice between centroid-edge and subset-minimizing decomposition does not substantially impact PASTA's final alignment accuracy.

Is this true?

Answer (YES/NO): NO